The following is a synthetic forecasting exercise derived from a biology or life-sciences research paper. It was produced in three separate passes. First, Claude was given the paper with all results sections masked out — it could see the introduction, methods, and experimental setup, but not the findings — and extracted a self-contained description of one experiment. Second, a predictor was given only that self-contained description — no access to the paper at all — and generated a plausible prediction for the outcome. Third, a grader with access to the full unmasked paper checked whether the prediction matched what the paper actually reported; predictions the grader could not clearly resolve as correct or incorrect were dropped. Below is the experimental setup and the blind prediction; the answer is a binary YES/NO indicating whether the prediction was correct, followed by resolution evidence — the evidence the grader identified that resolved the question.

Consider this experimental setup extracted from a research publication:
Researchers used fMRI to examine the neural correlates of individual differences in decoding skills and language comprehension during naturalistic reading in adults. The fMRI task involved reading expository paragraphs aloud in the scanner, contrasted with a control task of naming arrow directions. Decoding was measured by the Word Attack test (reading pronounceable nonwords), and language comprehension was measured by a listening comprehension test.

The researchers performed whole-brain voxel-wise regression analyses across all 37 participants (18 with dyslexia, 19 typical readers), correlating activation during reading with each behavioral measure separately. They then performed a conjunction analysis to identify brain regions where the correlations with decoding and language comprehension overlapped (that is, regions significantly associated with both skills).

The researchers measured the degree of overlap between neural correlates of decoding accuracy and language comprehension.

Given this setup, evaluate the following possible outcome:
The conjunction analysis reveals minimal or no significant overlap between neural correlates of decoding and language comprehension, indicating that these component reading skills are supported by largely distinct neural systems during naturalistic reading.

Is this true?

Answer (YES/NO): NO